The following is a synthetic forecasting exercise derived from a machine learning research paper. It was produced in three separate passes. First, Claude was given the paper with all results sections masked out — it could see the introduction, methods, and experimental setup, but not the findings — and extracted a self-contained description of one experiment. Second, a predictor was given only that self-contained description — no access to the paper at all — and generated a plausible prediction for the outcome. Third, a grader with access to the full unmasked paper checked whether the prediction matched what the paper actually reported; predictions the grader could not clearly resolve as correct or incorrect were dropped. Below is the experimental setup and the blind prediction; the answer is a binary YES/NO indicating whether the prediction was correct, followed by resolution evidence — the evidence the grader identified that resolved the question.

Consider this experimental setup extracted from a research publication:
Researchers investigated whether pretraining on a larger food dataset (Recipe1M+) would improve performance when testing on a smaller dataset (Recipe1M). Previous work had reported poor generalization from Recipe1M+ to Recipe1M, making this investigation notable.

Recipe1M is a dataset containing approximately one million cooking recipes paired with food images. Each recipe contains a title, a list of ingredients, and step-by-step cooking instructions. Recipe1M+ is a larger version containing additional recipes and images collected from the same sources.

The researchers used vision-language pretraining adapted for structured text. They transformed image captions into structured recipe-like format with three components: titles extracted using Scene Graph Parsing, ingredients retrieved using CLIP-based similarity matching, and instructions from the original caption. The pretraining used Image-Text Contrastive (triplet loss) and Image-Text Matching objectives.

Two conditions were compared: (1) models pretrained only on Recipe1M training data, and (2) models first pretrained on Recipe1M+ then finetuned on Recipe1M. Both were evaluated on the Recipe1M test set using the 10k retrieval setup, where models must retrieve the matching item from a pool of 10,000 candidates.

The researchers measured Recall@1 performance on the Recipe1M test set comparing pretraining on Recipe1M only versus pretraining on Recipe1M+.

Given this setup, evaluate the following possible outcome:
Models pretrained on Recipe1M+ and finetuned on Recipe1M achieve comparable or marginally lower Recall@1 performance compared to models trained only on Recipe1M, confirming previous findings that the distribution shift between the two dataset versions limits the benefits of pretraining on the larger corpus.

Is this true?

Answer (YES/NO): NO